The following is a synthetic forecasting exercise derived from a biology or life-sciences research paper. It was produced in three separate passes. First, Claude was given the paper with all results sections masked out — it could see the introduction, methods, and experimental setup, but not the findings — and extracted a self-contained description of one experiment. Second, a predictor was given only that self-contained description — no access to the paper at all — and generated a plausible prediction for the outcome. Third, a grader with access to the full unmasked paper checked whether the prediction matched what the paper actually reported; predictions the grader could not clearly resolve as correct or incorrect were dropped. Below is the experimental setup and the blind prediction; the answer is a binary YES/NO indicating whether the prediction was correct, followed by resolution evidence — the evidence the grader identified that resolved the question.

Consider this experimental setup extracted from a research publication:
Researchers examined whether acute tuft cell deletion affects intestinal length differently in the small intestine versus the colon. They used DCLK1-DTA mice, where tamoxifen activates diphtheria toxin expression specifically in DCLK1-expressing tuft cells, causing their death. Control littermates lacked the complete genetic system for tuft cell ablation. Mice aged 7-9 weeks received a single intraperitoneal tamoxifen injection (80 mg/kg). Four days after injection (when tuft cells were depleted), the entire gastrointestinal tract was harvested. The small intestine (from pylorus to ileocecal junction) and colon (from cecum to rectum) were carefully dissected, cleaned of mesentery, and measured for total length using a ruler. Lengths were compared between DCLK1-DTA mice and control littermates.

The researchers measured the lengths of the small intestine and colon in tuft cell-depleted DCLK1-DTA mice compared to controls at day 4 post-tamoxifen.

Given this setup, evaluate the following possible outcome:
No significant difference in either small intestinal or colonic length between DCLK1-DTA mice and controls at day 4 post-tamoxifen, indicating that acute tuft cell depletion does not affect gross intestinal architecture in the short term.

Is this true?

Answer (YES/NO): NO